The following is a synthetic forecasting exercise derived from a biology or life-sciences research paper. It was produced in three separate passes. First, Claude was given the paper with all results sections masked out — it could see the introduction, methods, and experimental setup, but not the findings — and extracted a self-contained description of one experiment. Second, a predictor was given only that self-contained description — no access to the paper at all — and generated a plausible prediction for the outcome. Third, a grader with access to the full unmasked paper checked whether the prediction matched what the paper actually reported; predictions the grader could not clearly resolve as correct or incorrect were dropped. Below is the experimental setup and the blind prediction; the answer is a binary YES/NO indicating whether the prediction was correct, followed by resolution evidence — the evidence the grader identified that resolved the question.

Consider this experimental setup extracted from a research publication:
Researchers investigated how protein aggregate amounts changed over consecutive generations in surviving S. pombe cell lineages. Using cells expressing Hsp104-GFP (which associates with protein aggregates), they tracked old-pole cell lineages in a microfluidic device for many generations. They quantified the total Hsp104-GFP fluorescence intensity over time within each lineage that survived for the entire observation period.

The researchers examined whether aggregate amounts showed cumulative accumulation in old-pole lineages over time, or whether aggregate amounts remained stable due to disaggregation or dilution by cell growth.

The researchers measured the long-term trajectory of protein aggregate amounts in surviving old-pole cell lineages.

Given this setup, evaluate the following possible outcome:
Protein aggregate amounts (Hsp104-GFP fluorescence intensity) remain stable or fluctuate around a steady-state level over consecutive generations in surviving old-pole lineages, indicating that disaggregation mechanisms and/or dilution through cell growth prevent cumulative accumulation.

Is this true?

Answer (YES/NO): NO